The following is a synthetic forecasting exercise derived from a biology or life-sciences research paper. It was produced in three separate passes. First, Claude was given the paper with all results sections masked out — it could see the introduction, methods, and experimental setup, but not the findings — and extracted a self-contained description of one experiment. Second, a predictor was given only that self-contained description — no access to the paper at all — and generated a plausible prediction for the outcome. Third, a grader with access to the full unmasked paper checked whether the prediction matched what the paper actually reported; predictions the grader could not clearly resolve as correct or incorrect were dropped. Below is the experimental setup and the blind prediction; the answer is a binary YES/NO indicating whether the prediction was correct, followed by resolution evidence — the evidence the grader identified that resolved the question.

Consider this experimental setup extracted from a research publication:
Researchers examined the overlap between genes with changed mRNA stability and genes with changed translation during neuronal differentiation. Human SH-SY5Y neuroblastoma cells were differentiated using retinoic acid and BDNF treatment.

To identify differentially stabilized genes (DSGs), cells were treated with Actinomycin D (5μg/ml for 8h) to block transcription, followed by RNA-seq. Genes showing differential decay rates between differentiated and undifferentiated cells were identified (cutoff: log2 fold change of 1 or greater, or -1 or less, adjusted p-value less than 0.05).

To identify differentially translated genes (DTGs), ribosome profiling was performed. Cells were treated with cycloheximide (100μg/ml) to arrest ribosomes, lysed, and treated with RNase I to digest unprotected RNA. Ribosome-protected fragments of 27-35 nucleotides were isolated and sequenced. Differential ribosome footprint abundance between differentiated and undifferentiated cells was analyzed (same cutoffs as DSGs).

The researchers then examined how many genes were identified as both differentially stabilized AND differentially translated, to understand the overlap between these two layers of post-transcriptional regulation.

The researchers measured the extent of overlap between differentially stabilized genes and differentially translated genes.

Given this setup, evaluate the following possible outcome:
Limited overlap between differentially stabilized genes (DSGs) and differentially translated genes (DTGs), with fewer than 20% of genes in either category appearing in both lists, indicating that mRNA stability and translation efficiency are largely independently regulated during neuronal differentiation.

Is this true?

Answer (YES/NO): NO